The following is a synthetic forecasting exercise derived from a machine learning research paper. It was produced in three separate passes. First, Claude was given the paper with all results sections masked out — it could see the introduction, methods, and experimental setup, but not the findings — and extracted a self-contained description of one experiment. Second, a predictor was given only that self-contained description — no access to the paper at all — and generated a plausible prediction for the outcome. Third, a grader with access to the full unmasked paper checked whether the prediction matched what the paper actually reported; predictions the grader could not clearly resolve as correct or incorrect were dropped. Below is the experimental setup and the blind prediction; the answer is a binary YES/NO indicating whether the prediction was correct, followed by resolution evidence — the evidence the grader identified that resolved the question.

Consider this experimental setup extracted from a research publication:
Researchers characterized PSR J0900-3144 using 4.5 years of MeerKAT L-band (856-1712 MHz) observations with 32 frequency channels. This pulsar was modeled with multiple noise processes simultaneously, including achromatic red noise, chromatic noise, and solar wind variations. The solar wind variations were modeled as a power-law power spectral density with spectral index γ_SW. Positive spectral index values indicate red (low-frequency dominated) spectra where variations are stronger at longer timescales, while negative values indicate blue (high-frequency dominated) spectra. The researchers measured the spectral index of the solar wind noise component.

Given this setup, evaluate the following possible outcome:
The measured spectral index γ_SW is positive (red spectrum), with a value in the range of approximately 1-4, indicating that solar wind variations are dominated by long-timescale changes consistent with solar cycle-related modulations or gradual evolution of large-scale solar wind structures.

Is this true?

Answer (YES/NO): NO